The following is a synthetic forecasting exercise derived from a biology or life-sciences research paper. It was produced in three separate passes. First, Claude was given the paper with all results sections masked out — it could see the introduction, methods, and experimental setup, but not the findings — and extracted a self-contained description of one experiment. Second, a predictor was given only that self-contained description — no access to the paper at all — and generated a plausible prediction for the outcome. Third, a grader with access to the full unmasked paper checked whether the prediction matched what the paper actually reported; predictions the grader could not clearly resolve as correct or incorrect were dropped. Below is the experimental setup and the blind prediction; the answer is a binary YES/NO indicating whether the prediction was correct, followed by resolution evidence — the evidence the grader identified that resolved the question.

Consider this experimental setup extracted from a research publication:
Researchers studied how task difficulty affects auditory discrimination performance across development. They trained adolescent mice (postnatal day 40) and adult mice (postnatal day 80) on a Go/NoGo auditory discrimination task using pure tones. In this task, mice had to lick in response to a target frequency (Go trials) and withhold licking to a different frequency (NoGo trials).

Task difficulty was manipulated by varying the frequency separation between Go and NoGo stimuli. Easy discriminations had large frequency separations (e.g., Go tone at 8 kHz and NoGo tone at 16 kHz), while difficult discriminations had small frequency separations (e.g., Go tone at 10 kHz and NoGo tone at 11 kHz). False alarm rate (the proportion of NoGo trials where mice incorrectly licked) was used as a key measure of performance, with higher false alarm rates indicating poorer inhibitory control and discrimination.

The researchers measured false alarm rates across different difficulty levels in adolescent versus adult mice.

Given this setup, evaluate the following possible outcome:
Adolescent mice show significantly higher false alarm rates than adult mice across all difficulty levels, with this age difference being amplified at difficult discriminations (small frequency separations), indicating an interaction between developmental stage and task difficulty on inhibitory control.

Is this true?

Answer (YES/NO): YES